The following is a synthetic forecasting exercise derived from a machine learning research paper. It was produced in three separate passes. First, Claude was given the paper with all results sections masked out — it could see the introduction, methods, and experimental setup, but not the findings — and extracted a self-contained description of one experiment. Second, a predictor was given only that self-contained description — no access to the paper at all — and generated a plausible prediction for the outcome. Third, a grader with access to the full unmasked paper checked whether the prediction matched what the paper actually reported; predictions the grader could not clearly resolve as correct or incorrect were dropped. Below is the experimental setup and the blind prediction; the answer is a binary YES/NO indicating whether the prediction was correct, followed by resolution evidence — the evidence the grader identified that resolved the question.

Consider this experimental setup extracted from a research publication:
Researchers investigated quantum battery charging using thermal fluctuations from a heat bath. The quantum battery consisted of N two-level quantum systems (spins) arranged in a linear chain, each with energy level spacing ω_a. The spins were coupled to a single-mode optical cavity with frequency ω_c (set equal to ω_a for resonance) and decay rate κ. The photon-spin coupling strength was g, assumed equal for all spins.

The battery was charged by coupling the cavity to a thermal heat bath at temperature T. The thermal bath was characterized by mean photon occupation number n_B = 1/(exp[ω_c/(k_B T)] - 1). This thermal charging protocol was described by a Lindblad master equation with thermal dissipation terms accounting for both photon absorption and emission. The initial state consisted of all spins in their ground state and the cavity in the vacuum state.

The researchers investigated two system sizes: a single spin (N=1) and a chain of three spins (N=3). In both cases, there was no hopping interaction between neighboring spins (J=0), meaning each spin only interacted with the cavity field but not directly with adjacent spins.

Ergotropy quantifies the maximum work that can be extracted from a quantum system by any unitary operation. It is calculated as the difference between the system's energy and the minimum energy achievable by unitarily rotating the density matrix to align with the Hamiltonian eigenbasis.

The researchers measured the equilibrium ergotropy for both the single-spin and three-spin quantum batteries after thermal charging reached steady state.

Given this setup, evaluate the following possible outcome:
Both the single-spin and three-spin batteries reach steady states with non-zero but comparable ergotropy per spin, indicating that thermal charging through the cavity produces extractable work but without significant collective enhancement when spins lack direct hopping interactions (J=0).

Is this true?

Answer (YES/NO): NO